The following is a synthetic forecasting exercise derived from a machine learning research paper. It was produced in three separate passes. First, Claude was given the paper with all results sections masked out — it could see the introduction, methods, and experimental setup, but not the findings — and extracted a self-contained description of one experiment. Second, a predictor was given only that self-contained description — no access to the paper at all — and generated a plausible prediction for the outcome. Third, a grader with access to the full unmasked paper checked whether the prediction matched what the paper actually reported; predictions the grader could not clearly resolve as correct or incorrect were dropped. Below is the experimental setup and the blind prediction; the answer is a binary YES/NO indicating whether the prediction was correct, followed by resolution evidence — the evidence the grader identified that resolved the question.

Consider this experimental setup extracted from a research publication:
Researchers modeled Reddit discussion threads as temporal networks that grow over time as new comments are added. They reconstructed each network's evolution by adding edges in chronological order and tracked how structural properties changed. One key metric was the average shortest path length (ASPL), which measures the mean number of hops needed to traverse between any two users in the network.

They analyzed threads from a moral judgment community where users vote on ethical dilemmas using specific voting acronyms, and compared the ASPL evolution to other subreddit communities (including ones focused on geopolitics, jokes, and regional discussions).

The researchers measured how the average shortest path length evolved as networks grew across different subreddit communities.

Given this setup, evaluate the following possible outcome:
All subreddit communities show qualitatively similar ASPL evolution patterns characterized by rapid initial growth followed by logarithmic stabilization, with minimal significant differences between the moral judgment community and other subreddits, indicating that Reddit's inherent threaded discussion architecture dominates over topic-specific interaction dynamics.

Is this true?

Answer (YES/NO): NO